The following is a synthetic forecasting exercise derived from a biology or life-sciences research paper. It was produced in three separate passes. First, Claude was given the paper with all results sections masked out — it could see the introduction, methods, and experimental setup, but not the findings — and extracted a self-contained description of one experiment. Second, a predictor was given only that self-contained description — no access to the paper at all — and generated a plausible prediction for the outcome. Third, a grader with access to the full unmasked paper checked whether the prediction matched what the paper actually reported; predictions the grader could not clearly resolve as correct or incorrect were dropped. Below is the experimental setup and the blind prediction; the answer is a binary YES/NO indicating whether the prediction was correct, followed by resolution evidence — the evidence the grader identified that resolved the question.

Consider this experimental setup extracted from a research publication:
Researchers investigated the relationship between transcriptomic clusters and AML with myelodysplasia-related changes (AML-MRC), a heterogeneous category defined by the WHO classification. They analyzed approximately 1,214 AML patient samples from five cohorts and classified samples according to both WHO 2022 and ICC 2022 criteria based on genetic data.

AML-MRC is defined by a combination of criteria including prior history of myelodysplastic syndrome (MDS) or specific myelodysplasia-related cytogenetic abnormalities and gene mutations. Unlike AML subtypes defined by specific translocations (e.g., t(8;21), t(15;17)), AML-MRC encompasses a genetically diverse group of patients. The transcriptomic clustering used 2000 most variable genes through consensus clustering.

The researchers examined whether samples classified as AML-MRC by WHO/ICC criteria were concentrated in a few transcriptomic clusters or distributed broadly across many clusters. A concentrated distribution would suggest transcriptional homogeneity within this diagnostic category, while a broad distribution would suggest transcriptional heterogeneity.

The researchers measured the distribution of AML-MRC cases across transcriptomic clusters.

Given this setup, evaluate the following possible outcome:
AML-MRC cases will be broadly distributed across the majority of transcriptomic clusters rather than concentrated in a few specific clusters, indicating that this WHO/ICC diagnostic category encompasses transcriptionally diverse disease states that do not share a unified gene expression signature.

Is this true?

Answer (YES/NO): NO